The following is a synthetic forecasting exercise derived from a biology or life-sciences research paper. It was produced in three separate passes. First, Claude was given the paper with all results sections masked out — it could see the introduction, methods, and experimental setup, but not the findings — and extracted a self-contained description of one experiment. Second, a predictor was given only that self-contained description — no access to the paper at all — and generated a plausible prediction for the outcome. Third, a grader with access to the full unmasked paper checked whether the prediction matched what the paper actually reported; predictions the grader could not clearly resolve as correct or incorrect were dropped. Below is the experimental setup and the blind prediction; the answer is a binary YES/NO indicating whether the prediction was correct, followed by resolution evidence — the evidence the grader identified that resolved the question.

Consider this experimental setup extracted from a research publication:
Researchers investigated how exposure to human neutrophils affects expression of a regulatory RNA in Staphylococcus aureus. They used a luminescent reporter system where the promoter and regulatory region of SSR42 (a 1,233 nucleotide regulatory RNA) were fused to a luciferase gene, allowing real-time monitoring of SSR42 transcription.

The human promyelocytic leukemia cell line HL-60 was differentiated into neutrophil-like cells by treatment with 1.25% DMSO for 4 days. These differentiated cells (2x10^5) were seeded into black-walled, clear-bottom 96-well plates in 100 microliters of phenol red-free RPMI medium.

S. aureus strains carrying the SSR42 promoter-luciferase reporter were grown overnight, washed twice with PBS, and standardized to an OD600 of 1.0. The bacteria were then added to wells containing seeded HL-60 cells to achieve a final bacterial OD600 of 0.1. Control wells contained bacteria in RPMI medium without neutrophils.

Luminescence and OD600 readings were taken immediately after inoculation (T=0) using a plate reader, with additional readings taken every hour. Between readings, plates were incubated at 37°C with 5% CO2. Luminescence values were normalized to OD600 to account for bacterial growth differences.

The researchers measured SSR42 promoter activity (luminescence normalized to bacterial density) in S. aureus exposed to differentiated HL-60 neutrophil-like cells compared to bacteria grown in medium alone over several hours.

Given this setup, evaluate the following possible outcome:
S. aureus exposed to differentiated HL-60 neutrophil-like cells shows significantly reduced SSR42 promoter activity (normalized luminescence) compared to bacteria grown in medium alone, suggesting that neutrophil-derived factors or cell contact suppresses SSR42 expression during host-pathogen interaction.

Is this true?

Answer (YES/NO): NO